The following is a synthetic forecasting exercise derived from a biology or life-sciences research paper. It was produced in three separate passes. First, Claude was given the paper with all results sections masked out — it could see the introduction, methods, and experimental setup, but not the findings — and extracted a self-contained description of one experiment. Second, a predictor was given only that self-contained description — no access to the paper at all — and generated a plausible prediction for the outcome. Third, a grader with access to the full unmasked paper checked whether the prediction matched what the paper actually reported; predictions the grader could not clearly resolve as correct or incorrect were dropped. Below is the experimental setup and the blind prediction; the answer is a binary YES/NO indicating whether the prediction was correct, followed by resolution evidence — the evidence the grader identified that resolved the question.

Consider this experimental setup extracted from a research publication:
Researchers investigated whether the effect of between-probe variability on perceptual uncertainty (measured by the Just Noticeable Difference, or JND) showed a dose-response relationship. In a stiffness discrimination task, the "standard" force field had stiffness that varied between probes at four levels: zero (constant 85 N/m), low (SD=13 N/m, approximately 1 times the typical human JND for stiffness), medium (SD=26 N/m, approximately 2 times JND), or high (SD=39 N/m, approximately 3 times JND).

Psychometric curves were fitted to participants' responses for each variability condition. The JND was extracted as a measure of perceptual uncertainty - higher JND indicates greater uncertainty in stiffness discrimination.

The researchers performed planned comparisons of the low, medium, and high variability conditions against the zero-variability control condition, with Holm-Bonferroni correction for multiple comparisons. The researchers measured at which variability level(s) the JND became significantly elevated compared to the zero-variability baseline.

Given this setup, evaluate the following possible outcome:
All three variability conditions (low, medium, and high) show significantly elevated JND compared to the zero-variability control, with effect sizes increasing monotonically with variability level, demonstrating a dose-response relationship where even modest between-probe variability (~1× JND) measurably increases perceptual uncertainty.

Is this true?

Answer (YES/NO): NO